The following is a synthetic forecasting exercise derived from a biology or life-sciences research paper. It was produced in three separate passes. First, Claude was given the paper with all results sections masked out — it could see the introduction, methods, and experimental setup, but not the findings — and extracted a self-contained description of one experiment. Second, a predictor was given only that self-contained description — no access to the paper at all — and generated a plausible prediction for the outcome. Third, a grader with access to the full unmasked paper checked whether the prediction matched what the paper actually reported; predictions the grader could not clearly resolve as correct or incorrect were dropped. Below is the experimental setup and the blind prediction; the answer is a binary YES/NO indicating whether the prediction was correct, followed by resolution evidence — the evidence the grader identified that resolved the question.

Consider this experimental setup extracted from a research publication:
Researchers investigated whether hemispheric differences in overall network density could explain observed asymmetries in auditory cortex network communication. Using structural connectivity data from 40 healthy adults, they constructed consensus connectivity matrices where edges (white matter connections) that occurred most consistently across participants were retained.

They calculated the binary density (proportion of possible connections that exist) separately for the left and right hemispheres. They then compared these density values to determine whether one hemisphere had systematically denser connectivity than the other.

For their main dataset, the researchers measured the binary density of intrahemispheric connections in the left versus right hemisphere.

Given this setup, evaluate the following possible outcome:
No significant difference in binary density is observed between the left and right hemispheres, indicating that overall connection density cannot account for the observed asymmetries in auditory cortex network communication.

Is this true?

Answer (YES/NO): YES